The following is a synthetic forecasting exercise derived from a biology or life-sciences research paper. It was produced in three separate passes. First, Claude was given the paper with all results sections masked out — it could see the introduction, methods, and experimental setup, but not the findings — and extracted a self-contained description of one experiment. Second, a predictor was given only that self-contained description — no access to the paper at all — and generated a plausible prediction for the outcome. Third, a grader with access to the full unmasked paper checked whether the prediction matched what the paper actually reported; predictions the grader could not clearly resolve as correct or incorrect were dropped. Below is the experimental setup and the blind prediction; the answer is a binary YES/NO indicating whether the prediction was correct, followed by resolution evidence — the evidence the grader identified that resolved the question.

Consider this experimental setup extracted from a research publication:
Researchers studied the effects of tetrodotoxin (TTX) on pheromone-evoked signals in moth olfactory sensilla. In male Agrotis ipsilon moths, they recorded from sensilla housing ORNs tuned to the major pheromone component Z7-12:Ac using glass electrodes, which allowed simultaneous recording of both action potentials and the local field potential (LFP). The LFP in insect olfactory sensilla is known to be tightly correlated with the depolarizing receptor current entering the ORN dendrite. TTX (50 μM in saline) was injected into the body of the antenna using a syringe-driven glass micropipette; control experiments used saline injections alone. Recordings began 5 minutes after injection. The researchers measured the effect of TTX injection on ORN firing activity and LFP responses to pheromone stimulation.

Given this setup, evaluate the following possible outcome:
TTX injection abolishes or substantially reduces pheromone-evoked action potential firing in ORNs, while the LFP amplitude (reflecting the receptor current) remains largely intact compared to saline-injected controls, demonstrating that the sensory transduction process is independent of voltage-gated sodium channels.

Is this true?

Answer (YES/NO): YES